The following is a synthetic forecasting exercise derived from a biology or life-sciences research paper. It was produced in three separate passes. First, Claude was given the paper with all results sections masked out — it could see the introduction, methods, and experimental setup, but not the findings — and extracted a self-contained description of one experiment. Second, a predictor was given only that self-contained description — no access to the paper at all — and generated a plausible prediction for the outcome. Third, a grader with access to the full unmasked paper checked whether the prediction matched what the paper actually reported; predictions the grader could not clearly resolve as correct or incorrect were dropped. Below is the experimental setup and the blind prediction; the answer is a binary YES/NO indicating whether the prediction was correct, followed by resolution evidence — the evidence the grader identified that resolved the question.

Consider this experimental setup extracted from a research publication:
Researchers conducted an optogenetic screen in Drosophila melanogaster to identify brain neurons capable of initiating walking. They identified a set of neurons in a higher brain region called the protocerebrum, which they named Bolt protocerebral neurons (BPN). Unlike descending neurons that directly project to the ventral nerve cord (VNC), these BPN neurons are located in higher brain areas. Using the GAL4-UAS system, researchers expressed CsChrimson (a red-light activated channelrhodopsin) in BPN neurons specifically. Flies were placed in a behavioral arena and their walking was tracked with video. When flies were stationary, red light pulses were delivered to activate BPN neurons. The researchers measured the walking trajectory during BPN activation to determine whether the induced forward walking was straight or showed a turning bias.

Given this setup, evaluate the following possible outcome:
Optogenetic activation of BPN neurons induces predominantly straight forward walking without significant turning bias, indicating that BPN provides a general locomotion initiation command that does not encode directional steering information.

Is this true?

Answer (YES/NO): YES